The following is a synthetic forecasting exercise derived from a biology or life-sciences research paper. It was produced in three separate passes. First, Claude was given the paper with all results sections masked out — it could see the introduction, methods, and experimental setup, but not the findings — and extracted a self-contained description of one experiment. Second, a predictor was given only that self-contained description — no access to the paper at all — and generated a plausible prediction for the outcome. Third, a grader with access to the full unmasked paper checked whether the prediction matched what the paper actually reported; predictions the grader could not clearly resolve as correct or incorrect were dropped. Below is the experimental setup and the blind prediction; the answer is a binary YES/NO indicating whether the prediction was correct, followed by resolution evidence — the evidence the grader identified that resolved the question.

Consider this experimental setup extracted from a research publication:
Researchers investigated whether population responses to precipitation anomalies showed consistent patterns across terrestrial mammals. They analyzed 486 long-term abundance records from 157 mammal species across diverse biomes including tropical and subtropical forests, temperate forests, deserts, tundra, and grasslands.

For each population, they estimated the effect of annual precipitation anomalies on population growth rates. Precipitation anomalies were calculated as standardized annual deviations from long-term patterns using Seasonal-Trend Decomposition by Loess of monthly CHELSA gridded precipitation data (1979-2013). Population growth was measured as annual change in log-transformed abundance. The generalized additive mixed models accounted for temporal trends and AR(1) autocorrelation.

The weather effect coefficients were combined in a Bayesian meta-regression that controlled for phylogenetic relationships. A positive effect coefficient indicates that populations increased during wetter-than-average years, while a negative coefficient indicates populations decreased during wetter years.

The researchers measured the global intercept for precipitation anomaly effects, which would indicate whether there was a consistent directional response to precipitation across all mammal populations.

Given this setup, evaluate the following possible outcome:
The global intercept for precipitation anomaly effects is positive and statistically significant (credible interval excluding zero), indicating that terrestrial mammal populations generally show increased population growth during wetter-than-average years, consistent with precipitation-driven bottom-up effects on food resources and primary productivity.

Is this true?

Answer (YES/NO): NO